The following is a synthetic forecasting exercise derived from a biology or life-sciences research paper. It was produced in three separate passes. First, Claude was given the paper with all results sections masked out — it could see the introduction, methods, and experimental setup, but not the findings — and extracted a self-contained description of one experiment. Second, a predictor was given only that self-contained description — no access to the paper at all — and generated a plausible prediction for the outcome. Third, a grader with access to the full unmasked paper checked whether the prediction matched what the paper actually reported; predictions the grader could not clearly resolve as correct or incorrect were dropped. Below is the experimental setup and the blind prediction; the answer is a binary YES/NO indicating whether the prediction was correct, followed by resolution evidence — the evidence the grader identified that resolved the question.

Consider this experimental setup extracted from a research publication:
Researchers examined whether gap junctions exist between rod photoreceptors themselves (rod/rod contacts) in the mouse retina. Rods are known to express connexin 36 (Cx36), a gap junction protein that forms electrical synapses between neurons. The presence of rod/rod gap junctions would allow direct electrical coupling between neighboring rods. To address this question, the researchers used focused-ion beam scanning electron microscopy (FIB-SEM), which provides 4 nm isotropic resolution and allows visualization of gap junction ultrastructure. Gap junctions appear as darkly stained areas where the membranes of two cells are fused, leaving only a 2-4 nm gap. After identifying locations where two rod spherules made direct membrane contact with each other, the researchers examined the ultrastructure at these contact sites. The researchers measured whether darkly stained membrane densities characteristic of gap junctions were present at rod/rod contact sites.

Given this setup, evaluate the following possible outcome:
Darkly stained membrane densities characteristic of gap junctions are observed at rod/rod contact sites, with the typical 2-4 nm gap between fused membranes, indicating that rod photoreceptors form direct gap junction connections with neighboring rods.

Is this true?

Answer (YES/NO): NO